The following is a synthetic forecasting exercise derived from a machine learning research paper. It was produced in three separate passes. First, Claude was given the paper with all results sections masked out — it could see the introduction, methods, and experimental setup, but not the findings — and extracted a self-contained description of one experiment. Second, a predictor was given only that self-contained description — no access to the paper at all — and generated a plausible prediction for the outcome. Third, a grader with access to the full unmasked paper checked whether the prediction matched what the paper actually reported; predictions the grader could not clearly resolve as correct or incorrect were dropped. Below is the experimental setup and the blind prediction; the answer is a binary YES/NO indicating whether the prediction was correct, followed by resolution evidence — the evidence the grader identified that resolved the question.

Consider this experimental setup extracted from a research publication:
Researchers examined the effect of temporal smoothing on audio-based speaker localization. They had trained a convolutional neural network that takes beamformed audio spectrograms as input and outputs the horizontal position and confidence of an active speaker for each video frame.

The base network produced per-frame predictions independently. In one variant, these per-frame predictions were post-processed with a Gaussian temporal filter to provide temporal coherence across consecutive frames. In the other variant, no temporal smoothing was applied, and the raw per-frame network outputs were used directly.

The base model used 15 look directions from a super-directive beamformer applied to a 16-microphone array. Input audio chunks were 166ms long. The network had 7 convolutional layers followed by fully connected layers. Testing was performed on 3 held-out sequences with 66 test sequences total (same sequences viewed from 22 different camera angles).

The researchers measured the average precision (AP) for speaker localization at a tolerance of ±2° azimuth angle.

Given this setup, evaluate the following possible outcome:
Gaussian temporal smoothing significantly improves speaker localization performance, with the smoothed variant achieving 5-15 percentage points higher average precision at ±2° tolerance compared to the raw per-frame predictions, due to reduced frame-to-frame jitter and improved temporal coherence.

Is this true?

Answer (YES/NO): NO